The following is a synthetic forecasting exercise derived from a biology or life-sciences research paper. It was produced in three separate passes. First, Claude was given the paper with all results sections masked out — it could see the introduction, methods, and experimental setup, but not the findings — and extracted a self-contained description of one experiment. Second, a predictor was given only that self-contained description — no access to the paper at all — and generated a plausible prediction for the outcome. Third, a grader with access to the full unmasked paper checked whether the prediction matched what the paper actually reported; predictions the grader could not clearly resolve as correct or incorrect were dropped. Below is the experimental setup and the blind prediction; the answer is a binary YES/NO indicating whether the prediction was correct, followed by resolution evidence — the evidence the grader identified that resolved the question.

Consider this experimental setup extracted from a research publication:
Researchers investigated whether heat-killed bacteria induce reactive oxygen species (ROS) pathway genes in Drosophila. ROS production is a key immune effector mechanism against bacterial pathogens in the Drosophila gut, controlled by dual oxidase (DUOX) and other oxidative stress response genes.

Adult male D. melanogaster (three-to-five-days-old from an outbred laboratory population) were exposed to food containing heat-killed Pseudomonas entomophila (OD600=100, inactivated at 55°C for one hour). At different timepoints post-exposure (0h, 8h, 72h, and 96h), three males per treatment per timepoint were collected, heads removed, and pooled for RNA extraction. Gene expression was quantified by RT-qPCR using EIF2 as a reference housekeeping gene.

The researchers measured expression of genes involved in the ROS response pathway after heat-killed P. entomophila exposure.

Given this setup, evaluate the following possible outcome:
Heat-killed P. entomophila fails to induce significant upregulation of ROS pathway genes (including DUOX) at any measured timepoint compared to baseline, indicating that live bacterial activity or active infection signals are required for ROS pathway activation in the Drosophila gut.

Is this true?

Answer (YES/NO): YES